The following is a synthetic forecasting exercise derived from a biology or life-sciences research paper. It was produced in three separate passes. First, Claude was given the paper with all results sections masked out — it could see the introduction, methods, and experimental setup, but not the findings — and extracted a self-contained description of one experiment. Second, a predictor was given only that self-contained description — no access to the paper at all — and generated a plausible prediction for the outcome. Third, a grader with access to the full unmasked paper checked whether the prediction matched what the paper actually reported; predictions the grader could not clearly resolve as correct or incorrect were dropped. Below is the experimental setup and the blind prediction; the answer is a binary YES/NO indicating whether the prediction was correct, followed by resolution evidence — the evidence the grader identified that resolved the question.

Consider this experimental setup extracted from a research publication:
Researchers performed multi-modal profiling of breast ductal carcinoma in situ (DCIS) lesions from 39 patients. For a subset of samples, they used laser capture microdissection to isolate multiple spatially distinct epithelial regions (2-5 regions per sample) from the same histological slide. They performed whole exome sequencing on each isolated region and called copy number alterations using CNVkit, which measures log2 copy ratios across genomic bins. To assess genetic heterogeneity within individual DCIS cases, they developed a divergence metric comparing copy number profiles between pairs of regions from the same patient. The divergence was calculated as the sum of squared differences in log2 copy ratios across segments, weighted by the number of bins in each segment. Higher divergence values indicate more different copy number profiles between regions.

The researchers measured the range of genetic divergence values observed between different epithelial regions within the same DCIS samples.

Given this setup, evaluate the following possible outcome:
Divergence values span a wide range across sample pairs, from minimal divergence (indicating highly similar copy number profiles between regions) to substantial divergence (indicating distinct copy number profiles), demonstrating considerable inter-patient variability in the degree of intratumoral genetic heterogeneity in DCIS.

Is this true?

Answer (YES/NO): NO